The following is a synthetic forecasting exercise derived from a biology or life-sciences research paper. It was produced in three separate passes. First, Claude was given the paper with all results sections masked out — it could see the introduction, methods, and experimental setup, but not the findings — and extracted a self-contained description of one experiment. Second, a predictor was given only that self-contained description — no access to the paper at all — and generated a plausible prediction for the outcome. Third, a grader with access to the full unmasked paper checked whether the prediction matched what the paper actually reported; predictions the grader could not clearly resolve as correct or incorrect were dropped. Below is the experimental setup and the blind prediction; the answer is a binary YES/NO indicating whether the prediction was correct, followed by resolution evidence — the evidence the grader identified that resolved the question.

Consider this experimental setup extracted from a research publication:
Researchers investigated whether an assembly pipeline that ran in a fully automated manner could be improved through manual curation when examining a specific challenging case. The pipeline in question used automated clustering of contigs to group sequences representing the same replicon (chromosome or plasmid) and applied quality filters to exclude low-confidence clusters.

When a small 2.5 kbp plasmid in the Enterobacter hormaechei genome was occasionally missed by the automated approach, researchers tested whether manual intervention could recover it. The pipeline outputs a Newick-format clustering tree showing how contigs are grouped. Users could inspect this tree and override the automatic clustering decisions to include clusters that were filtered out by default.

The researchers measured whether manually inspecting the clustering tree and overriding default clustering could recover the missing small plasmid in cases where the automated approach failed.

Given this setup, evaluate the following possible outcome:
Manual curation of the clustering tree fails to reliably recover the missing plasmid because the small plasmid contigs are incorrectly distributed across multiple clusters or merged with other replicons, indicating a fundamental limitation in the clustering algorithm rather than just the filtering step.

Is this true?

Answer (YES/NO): NO